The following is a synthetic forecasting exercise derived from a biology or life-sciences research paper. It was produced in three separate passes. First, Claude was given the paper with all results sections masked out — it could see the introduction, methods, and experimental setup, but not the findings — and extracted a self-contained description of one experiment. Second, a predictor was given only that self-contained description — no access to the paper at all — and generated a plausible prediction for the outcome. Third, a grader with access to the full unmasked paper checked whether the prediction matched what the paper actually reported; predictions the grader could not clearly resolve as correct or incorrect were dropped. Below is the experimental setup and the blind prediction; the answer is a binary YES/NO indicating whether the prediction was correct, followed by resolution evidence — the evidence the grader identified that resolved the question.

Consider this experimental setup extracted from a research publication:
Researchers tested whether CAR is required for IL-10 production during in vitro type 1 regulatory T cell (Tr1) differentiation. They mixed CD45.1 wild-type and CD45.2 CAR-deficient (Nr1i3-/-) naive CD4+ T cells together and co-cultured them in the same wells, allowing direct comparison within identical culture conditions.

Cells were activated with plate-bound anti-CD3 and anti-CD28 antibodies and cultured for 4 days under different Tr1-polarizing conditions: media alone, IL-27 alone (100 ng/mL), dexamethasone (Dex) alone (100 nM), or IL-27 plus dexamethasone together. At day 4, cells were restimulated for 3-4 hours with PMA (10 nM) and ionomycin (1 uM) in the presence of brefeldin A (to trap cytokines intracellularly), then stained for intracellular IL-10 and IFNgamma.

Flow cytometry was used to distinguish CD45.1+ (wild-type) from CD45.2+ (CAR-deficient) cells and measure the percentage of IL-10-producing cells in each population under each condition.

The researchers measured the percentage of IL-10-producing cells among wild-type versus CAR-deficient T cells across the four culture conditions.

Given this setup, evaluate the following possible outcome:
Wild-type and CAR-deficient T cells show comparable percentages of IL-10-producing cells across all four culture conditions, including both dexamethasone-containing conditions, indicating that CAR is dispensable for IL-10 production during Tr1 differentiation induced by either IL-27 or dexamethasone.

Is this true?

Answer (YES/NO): NO